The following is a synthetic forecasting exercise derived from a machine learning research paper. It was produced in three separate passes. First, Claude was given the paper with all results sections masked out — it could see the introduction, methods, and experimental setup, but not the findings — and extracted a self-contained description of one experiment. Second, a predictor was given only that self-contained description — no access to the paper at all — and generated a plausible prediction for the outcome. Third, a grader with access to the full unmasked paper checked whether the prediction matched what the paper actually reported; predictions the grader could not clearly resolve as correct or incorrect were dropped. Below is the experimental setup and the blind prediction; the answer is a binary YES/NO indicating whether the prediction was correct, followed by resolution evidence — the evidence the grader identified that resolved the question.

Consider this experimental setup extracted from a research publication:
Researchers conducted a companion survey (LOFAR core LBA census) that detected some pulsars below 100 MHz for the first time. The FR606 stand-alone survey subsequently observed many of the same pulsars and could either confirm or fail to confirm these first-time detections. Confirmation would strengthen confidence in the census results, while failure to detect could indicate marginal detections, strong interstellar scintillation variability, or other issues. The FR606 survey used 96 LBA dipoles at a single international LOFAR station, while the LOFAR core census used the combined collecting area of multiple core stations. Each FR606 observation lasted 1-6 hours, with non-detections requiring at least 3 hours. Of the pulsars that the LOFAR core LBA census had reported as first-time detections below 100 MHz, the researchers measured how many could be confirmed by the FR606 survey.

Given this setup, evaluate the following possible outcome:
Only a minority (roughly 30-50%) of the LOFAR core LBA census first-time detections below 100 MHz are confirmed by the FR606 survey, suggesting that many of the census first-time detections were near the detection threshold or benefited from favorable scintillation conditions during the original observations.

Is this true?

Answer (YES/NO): NO